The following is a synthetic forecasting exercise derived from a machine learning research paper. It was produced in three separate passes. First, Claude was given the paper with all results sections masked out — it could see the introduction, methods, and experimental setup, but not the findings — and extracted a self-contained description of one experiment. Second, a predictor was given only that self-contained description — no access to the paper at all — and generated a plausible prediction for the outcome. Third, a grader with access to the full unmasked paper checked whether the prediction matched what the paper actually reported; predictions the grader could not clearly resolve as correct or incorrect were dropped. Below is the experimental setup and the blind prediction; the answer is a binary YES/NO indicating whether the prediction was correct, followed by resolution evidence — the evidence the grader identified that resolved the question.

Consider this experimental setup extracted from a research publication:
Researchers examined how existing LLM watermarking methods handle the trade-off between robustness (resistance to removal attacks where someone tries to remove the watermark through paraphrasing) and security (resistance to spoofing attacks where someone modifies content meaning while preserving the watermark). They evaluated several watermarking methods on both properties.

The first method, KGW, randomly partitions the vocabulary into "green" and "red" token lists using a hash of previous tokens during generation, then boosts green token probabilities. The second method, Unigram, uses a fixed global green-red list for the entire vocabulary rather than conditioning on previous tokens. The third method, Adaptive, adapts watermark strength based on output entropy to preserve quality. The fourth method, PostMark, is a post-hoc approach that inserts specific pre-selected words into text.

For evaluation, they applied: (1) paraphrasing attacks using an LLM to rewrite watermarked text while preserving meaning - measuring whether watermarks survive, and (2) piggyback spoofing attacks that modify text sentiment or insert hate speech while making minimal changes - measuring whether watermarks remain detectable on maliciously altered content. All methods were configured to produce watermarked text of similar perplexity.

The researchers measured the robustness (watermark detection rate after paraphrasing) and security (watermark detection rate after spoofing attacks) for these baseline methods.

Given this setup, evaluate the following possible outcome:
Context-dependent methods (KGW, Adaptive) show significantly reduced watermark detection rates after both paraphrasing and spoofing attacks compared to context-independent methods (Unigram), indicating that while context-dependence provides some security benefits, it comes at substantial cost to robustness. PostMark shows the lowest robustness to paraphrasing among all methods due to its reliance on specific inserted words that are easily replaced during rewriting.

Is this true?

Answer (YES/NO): NO